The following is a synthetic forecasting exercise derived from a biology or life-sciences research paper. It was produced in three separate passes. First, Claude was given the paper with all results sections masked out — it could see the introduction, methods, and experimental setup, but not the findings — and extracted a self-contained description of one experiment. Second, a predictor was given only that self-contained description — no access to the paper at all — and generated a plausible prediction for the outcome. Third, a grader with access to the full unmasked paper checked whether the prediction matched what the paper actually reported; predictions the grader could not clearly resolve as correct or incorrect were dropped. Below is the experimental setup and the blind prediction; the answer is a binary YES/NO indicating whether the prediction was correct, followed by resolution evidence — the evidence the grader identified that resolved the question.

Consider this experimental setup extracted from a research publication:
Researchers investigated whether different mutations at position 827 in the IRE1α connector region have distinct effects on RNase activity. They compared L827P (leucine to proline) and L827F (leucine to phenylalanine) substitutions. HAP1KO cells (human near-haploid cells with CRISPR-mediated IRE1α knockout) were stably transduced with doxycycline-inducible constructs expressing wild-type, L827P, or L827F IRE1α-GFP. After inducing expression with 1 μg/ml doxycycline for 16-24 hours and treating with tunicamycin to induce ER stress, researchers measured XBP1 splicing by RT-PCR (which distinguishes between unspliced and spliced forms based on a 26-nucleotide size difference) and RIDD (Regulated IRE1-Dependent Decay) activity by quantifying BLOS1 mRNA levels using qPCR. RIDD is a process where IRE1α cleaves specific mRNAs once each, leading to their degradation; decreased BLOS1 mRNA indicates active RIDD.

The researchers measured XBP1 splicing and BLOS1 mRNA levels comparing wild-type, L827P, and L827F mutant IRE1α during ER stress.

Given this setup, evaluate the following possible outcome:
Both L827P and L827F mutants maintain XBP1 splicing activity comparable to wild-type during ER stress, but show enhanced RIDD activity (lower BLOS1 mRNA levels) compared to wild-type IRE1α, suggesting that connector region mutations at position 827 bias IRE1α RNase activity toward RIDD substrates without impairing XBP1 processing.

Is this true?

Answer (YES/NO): NO